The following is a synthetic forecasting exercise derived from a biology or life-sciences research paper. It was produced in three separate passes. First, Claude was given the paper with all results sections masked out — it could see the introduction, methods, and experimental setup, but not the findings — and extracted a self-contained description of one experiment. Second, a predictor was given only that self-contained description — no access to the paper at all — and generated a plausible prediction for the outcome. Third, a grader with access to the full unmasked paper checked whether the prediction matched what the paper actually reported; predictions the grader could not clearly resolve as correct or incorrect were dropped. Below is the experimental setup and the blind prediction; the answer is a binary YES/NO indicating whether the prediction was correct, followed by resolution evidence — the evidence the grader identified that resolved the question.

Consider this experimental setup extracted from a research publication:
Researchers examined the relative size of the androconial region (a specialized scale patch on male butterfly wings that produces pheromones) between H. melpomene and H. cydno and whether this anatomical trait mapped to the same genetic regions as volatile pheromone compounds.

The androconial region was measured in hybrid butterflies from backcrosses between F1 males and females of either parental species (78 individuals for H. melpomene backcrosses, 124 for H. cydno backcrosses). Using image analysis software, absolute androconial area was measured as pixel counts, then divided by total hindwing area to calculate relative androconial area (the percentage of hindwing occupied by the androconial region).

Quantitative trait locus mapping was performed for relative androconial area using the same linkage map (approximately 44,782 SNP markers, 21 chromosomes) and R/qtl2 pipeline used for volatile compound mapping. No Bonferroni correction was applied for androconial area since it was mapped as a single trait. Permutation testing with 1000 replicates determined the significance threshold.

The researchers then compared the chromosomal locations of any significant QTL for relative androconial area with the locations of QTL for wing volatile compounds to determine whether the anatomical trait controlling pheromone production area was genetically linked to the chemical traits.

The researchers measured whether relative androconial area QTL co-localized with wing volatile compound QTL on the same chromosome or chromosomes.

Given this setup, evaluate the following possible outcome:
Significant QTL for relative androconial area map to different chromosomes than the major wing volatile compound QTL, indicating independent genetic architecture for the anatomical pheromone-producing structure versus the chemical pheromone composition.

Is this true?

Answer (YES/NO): YES